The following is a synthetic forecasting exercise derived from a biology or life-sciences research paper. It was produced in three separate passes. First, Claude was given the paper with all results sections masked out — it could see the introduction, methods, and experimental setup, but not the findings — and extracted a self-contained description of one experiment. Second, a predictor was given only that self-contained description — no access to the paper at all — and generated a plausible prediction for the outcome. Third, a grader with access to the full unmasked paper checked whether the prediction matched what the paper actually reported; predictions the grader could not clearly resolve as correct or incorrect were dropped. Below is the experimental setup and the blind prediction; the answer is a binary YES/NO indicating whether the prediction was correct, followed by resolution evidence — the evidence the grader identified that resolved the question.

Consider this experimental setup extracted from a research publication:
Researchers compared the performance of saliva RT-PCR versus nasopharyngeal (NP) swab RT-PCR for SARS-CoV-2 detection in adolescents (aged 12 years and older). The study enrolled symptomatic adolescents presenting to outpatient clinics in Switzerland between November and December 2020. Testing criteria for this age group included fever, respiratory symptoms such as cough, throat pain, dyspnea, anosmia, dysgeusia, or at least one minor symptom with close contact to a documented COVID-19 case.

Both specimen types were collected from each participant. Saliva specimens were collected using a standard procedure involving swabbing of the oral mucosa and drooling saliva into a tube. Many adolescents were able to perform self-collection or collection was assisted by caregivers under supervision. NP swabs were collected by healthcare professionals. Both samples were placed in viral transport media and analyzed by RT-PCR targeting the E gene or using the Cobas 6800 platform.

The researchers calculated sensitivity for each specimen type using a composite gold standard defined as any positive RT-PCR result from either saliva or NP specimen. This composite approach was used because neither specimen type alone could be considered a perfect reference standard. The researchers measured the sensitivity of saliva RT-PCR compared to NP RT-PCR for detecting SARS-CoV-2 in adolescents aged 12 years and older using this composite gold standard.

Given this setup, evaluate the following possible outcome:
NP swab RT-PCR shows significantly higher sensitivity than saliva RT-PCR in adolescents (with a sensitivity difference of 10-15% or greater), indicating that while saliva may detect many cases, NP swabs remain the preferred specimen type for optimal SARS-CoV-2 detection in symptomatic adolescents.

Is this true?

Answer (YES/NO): NO